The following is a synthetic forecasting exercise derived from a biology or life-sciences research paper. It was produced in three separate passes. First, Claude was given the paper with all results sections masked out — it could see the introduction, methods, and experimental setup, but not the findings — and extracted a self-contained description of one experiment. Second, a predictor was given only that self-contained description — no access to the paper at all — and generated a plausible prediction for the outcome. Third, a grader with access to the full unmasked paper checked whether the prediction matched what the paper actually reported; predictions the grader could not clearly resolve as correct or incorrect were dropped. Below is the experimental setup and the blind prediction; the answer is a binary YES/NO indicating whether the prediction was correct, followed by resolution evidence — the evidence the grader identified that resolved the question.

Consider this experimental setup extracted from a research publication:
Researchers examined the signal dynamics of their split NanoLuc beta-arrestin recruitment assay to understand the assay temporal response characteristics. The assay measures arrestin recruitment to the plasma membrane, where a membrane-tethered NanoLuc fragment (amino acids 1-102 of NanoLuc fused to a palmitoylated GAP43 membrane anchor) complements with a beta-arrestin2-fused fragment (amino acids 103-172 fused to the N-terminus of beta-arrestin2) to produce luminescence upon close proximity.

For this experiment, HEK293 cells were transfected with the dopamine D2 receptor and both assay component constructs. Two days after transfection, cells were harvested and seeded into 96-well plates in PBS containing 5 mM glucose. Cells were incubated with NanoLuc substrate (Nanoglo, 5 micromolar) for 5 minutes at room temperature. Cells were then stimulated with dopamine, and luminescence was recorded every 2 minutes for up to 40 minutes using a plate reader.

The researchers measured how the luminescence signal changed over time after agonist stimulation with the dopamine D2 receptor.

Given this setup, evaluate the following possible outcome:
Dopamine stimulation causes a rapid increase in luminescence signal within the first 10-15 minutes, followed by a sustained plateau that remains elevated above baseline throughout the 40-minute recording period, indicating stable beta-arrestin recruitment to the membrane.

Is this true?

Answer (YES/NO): NO